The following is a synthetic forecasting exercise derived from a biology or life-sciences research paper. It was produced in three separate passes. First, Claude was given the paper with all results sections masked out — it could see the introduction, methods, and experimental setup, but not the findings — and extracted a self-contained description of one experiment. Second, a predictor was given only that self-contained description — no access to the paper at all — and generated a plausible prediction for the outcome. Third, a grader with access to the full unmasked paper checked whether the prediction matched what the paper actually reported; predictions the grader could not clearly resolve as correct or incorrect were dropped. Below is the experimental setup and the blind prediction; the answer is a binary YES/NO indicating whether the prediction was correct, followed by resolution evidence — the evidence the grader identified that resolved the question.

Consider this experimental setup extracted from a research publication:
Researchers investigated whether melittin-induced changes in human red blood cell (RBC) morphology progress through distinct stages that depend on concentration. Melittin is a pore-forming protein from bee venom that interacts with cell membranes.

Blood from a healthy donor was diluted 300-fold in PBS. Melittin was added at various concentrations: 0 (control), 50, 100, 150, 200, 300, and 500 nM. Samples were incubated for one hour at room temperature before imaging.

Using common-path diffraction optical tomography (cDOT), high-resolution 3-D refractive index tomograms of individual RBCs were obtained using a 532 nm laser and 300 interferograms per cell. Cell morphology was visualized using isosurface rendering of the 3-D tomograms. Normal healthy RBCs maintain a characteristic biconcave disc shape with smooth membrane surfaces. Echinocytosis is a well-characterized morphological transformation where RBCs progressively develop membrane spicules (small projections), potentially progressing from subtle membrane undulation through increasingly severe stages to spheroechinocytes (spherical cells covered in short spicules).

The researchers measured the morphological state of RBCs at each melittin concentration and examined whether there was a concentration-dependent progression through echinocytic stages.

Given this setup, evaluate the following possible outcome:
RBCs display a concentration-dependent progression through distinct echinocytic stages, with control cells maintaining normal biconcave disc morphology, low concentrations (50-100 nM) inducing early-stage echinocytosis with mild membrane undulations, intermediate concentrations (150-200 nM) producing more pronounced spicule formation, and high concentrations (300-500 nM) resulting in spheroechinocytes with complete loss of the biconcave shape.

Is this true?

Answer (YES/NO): NO